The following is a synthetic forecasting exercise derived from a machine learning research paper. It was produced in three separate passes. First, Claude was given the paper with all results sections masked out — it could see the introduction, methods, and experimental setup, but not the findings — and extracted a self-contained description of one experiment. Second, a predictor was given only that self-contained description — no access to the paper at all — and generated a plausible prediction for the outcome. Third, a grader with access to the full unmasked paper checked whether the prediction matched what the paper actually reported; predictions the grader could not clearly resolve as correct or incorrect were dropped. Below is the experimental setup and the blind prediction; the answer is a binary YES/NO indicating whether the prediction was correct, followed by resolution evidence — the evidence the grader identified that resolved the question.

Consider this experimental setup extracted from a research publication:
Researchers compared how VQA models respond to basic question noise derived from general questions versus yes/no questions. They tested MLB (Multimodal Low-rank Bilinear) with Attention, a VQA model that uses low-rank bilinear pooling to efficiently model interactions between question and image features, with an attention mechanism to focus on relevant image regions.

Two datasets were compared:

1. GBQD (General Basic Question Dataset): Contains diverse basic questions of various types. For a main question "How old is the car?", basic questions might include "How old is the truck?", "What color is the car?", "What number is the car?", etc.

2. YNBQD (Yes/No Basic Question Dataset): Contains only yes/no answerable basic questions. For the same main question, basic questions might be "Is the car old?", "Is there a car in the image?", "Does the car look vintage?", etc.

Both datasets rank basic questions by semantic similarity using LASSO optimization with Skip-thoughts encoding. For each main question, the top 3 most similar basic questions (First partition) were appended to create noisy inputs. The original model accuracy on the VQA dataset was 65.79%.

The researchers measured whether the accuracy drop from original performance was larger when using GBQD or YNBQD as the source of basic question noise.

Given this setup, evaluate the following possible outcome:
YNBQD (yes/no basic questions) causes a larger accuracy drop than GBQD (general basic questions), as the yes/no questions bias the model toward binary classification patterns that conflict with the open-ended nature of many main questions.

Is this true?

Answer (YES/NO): NO